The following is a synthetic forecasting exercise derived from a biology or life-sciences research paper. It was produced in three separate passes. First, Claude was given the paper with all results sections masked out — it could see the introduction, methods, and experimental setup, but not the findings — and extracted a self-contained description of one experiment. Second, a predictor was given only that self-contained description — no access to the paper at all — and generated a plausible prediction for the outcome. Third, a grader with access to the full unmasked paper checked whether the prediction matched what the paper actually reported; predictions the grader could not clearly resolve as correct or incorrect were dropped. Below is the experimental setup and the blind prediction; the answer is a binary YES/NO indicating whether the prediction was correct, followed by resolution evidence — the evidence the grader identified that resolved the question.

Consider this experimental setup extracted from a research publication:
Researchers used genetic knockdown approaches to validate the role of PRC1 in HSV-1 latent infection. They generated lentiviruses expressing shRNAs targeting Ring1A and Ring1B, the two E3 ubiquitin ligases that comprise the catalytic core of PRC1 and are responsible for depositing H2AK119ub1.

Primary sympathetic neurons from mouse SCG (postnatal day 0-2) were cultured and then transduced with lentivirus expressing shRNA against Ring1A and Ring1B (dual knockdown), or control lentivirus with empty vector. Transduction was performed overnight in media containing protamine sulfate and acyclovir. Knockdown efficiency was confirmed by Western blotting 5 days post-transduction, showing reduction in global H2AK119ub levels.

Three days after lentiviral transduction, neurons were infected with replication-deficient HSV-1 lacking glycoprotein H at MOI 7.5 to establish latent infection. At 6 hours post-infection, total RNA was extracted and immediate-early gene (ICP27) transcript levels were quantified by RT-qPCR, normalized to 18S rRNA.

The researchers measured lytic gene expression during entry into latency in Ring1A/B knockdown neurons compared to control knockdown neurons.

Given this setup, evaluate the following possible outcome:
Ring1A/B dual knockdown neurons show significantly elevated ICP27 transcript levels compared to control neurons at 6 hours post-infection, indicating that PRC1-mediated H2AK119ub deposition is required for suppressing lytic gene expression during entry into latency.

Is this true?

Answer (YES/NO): YES